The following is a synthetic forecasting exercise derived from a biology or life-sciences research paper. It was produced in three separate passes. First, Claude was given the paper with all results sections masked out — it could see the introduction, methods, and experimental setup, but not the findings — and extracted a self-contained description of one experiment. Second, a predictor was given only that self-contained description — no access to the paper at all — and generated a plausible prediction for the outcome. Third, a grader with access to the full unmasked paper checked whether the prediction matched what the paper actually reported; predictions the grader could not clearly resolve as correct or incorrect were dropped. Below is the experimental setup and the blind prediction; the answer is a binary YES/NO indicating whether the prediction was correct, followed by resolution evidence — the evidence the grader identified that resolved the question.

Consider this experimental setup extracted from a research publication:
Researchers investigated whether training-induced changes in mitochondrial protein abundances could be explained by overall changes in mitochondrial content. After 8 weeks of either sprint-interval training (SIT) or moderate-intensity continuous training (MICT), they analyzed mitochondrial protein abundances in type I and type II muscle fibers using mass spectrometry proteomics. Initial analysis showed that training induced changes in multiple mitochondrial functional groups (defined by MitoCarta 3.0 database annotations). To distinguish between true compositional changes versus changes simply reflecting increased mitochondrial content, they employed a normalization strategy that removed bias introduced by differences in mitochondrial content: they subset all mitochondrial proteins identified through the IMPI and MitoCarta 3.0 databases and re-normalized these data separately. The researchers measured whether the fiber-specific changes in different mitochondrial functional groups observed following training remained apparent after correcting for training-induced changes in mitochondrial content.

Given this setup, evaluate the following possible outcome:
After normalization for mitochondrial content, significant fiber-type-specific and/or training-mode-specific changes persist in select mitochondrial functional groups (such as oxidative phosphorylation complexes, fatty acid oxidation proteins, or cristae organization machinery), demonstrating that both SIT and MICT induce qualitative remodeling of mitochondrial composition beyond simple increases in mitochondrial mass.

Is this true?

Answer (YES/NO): NO